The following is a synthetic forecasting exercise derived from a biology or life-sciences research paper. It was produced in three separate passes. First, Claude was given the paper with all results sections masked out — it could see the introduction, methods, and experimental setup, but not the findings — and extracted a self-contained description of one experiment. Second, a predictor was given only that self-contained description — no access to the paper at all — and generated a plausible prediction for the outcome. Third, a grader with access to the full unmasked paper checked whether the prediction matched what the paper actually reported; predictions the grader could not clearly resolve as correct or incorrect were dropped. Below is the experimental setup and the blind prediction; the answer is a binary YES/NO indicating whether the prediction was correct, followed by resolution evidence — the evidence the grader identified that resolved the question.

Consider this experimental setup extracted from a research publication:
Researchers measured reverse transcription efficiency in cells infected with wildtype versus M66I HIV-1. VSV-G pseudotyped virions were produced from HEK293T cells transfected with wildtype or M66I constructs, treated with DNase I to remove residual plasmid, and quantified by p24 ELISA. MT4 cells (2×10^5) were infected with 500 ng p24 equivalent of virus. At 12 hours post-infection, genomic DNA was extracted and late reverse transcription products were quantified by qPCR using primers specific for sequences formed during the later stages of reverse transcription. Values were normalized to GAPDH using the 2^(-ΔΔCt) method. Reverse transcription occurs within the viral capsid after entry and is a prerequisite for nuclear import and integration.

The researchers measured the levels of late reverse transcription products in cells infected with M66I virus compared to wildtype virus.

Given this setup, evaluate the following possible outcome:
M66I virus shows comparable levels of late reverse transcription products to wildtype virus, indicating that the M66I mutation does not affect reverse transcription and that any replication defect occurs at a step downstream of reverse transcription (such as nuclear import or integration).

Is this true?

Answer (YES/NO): NO